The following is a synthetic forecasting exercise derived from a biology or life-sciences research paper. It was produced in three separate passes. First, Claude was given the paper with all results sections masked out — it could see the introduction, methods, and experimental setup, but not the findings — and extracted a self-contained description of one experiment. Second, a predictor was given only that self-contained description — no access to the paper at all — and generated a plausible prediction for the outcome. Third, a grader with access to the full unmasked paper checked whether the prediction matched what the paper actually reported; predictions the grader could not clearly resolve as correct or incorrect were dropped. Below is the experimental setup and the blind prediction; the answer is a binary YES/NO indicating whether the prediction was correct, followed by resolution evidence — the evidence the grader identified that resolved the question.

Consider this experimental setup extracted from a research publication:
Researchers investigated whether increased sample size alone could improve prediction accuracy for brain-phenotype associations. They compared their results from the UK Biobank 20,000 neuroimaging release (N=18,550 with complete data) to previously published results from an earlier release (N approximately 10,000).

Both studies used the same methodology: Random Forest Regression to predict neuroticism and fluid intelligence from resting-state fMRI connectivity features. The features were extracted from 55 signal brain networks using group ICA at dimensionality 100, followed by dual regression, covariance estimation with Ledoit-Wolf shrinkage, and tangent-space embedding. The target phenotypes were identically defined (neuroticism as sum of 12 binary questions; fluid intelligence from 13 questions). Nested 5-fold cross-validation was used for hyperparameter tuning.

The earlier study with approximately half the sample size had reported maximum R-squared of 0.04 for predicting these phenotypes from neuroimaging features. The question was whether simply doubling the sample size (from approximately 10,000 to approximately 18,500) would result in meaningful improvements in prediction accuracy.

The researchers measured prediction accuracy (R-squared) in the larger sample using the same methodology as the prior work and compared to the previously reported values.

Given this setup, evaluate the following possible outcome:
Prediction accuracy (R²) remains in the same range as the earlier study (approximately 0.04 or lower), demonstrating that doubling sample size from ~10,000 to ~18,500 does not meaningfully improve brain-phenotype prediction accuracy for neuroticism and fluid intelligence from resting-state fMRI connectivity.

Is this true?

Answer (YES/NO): NO